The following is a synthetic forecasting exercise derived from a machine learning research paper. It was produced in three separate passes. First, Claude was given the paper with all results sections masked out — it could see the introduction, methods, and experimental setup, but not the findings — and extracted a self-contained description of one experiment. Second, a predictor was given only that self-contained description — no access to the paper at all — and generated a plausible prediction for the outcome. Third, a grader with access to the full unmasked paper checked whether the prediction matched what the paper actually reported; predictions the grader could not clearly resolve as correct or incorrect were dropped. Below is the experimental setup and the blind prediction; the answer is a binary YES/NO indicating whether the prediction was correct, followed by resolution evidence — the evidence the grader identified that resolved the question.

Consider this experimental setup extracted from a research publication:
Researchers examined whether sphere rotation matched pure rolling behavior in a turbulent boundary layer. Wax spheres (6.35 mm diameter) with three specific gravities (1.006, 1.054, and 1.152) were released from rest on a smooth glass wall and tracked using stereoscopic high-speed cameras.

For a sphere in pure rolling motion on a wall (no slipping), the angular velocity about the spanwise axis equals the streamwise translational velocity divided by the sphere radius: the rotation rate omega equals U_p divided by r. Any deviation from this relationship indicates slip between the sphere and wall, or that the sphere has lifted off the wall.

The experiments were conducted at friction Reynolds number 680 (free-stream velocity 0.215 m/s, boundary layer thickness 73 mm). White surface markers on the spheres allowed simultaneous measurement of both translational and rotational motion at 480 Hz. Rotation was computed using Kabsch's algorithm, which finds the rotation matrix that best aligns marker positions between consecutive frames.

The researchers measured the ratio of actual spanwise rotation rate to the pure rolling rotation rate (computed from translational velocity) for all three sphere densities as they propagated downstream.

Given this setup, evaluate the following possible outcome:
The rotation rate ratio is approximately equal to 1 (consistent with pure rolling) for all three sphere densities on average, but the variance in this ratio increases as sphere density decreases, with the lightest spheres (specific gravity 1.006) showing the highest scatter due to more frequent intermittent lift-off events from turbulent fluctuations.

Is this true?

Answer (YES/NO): NO